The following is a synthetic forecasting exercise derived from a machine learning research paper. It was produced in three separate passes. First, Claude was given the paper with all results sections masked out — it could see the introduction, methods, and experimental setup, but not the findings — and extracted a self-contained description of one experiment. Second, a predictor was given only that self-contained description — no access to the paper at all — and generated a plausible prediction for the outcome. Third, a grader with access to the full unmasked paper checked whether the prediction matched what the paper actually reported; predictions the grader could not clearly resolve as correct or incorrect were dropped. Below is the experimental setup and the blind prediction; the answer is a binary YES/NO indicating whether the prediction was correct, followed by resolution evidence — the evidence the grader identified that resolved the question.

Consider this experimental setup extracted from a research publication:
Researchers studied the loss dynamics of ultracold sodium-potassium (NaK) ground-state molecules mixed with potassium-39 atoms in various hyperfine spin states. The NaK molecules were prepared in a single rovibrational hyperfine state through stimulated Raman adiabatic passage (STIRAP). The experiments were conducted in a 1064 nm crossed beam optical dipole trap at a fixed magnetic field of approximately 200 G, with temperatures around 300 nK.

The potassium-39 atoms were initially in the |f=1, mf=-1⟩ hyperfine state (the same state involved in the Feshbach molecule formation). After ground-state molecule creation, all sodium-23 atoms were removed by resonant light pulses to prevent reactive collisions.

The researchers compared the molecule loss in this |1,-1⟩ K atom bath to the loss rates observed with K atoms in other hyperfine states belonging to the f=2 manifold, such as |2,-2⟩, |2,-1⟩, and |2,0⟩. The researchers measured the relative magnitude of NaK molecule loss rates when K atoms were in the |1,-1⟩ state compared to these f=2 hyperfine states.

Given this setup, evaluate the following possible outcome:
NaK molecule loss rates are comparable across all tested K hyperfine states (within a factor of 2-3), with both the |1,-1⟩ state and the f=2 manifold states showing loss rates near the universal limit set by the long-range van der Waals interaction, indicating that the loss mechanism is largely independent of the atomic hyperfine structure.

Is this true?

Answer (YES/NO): NO